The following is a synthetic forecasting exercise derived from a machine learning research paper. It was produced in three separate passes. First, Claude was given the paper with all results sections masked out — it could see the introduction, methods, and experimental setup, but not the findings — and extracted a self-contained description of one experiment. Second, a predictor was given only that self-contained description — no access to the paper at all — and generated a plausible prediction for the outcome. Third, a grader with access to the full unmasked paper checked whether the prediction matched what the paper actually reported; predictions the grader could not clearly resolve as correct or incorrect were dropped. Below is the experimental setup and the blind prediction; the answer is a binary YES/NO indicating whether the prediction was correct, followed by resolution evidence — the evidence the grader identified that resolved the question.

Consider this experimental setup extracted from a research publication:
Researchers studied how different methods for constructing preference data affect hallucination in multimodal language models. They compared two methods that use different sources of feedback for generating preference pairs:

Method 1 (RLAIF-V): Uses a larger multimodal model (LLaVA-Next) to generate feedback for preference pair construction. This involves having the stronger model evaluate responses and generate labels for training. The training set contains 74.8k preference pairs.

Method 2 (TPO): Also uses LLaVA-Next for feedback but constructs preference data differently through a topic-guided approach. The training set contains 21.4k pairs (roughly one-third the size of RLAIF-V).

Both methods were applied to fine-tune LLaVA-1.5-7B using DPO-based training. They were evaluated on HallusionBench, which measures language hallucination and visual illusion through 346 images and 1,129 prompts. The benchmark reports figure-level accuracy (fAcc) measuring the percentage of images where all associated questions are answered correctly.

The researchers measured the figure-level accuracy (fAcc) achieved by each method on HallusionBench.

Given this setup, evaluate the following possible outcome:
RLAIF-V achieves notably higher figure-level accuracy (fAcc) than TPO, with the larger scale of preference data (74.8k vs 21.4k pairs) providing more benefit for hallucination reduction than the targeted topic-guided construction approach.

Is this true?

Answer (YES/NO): NO